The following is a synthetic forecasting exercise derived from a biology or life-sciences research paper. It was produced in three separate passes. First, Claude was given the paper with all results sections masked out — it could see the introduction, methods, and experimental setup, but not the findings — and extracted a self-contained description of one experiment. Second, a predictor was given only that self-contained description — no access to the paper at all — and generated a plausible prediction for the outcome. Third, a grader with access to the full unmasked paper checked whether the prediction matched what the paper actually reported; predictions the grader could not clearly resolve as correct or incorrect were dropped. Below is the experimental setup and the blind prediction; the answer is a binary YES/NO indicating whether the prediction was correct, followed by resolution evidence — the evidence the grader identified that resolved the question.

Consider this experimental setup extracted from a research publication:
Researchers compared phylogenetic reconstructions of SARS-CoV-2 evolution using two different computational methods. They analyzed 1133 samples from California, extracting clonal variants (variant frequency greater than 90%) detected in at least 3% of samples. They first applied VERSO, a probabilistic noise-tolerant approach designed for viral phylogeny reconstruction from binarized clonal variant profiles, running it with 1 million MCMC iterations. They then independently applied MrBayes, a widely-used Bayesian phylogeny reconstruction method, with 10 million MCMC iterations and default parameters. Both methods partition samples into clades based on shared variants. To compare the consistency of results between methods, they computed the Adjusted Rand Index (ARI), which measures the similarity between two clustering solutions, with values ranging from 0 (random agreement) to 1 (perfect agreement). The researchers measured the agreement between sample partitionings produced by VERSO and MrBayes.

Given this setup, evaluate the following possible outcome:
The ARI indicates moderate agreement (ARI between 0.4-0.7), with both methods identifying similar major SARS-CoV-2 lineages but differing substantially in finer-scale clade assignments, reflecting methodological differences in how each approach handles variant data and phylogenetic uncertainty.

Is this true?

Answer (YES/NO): NO